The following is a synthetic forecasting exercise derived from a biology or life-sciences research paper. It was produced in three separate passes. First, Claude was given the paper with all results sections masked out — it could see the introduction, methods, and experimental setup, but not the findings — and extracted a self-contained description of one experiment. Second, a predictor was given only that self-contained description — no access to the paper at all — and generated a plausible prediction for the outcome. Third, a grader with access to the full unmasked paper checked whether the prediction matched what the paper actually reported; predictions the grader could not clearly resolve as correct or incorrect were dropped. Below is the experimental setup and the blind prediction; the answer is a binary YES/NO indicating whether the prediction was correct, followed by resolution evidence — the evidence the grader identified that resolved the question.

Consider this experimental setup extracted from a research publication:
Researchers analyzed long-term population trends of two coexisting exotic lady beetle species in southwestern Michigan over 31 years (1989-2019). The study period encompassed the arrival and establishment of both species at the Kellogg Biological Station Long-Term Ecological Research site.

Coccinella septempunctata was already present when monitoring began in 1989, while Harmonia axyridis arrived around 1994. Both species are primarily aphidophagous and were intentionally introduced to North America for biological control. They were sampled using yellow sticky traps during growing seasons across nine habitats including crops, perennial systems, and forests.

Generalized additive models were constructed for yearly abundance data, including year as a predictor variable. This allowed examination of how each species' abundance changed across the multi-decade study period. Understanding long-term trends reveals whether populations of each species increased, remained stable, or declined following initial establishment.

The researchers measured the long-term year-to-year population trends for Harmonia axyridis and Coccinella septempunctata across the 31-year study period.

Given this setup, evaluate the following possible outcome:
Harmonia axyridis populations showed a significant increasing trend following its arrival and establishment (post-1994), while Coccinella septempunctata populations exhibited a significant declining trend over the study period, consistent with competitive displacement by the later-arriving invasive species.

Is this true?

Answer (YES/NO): NO